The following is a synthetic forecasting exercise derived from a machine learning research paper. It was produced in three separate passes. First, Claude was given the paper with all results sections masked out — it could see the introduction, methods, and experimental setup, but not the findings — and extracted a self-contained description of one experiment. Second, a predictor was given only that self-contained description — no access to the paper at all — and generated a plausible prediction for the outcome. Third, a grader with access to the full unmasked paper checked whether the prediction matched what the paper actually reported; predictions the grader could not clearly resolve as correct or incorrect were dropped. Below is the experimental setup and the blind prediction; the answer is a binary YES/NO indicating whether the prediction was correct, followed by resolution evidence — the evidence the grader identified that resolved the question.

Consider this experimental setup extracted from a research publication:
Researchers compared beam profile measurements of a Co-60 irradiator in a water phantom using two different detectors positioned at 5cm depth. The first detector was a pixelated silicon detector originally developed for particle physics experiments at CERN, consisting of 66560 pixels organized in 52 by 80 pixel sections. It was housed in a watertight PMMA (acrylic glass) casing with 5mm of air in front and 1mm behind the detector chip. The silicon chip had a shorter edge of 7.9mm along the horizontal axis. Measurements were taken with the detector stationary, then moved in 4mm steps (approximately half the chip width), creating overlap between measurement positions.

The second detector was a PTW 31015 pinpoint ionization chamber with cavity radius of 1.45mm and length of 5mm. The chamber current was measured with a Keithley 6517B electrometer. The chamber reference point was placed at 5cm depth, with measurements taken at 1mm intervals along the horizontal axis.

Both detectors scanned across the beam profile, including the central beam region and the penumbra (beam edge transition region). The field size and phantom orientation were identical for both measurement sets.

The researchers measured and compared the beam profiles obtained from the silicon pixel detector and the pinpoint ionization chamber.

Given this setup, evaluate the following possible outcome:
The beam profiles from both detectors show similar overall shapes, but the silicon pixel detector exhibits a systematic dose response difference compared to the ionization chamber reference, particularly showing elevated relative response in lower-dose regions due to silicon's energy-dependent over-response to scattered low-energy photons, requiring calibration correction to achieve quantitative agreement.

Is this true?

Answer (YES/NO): NO